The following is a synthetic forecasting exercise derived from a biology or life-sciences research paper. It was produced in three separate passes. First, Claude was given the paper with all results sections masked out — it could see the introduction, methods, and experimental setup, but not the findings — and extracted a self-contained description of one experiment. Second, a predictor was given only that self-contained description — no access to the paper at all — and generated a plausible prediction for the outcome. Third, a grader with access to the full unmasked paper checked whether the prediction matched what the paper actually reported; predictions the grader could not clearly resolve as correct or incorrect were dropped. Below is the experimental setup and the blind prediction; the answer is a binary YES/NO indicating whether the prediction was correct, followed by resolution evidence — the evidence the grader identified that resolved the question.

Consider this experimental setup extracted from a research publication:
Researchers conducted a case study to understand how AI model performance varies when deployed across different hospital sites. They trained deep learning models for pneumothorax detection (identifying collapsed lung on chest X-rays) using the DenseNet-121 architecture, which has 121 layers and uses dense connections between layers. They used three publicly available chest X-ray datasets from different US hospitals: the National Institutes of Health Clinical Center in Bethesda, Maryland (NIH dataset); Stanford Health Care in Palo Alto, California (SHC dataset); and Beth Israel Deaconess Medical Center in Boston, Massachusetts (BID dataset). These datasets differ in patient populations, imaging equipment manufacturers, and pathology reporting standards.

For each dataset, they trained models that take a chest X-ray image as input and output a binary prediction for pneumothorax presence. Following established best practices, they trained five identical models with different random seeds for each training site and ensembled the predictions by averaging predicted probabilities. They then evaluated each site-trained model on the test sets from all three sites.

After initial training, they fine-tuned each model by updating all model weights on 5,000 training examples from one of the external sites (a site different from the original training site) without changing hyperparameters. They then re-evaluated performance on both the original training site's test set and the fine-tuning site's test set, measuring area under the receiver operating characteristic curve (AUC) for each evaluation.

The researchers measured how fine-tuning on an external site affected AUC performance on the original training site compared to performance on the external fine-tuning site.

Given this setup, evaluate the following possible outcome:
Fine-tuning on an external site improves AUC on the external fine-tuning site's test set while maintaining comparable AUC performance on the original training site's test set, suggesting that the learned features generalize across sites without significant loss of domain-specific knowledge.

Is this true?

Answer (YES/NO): NO